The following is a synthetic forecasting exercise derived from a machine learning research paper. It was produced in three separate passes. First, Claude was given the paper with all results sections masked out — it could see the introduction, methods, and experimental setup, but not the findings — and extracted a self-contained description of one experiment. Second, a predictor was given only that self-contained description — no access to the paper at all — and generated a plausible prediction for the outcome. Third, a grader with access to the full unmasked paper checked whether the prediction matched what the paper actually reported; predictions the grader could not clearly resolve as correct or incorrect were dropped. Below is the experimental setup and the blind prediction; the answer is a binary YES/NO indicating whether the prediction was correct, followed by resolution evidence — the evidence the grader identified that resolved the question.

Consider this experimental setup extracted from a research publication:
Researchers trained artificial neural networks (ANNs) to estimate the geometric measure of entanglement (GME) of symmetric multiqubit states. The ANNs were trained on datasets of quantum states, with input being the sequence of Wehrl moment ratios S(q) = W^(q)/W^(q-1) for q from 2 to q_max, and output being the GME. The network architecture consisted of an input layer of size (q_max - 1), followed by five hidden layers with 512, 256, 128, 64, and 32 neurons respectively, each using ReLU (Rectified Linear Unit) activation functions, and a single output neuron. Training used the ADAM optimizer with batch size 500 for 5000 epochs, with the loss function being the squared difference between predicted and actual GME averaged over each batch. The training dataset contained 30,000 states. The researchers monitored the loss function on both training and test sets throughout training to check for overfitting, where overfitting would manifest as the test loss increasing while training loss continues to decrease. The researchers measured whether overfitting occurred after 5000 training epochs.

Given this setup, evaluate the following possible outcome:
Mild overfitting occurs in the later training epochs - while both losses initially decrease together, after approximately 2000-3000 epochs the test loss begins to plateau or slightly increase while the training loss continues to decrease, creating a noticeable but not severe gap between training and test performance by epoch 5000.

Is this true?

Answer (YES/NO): NO